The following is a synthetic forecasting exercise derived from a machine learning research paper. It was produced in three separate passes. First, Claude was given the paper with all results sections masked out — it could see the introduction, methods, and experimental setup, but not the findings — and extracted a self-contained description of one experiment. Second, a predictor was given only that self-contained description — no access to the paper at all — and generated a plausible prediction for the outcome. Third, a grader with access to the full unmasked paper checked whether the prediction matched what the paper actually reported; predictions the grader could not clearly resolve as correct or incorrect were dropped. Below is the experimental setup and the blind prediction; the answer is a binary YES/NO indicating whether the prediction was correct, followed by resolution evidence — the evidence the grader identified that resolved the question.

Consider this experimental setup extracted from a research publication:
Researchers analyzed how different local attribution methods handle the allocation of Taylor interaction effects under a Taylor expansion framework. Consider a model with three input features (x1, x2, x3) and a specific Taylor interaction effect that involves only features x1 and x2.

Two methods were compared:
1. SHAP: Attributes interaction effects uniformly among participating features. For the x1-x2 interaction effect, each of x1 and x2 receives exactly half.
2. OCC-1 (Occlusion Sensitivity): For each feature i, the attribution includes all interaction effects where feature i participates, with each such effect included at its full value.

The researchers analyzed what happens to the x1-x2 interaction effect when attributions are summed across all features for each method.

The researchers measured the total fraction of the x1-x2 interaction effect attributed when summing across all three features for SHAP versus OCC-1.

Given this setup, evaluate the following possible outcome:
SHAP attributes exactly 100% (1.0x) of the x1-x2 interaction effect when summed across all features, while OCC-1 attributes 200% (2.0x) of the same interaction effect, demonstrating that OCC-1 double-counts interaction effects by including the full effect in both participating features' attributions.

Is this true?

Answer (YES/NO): YES